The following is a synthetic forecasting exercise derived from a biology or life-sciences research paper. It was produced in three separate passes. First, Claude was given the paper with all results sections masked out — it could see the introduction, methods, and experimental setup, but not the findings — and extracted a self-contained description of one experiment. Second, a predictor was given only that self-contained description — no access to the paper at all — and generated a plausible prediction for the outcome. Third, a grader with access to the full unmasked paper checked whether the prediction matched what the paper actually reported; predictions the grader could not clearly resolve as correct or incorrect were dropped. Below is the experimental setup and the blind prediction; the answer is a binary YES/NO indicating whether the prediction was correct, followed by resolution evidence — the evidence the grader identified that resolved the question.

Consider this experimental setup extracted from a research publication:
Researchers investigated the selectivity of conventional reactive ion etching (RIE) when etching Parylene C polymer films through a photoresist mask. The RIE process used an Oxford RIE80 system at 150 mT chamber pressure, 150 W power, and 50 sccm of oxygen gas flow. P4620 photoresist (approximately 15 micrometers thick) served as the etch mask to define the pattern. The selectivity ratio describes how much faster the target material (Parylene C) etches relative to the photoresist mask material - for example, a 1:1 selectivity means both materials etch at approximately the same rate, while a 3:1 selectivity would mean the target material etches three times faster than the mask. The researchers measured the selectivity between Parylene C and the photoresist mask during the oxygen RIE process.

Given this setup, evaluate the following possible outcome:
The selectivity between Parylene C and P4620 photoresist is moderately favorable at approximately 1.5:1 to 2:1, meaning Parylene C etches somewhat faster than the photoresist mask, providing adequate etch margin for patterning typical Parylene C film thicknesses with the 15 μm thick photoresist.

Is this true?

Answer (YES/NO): NO